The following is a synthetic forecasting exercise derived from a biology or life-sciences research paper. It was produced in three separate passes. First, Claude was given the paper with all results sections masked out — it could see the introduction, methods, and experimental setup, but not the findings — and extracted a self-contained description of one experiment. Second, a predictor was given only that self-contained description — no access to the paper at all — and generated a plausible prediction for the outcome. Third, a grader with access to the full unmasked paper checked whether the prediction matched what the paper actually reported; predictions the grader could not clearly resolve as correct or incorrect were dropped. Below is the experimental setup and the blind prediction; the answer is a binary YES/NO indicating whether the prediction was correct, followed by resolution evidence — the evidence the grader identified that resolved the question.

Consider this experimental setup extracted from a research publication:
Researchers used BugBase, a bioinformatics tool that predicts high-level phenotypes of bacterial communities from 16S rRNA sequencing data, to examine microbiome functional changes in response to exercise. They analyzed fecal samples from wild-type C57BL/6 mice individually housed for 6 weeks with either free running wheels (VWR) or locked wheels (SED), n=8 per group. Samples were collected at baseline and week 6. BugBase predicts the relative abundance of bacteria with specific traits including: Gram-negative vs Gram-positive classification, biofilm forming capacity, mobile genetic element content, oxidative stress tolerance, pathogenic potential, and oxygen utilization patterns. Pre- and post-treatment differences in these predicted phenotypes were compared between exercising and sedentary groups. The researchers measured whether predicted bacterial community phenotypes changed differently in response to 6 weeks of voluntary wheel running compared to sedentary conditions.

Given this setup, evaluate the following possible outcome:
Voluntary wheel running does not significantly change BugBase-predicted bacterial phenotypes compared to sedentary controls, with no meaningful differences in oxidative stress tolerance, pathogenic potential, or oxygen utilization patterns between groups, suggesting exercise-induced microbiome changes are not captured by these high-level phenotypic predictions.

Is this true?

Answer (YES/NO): NO